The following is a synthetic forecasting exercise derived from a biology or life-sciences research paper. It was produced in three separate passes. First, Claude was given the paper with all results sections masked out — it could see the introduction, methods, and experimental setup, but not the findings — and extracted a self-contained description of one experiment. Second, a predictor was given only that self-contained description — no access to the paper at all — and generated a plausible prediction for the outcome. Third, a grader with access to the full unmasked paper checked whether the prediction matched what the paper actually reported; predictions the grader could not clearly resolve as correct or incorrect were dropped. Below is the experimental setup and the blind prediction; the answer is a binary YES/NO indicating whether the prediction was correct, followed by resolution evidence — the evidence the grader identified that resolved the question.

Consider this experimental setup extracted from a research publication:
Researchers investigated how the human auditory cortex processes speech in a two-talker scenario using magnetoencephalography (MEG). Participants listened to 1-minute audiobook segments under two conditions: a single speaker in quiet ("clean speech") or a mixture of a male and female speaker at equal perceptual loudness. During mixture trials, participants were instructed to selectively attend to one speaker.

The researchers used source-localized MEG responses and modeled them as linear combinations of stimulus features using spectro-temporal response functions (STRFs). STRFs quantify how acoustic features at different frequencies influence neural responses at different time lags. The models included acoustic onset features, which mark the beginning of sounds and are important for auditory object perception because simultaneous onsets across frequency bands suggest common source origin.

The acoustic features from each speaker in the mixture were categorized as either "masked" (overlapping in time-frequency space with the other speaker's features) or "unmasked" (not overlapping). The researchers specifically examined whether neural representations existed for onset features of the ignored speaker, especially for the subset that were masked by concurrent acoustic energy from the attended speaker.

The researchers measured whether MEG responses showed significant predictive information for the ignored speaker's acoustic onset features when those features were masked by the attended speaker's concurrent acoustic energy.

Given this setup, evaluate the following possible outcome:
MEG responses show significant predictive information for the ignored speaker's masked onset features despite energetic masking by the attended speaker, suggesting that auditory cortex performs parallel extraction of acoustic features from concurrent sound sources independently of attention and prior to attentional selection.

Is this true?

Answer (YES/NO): NO